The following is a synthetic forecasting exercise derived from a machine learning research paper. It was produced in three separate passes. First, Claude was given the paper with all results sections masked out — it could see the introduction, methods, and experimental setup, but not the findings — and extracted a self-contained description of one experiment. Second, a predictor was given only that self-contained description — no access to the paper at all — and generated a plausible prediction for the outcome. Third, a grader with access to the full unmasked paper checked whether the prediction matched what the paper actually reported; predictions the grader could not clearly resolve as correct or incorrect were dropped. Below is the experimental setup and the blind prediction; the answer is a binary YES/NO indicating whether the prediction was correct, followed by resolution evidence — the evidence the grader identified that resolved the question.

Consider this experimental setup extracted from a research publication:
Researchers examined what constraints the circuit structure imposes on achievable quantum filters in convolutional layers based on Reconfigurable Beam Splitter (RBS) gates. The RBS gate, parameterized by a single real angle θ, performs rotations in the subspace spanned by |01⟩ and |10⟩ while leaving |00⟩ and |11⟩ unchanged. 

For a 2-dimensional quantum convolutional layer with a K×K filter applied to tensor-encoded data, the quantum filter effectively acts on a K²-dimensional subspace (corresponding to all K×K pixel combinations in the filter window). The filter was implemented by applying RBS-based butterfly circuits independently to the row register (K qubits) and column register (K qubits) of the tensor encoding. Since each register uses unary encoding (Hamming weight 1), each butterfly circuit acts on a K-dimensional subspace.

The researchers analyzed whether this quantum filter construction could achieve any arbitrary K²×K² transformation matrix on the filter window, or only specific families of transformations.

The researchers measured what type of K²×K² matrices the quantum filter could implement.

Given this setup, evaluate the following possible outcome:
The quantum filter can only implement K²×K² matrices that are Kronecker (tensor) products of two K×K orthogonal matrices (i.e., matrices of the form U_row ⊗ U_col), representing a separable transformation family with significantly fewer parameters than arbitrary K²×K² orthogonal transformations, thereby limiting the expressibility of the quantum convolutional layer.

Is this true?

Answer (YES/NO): YES